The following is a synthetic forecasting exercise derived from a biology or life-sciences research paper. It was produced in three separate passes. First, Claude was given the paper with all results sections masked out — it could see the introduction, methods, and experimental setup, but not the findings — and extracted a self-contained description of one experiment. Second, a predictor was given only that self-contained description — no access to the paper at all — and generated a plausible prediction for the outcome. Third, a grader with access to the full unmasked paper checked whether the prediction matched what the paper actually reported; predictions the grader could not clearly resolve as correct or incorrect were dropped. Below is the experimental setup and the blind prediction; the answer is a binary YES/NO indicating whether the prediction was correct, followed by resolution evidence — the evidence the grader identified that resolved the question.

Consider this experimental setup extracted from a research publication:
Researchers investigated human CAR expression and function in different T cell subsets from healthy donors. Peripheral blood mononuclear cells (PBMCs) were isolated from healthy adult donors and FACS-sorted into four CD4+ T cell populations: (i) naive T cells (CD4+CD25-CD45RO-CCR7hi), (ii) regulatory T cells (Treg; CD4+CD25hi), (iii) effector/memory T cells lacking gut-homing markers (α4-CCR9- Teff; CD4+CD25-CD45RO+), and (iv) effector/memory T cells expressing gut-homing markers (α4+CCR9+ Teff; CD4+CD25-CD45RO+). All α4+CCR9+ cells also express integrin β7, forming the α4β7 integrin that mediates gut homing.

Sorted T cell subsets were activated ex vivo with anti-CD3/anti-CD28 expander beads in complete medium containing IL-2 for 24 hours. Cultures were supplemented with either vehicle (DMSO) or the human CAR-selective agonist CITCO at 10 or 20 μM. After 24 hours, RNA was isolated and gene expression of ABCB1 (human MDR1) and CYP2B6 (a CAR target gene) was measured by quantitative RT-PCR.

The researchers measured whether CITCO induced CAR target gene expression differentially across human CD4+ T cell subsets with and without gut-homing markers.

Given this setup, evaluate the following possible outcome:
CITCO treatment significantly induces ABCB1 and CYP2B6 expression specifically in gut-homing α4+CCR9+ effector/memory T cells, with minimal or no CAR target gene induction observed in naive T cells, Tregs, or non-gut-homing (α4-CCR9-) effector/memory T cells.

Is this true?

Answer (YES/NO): YES